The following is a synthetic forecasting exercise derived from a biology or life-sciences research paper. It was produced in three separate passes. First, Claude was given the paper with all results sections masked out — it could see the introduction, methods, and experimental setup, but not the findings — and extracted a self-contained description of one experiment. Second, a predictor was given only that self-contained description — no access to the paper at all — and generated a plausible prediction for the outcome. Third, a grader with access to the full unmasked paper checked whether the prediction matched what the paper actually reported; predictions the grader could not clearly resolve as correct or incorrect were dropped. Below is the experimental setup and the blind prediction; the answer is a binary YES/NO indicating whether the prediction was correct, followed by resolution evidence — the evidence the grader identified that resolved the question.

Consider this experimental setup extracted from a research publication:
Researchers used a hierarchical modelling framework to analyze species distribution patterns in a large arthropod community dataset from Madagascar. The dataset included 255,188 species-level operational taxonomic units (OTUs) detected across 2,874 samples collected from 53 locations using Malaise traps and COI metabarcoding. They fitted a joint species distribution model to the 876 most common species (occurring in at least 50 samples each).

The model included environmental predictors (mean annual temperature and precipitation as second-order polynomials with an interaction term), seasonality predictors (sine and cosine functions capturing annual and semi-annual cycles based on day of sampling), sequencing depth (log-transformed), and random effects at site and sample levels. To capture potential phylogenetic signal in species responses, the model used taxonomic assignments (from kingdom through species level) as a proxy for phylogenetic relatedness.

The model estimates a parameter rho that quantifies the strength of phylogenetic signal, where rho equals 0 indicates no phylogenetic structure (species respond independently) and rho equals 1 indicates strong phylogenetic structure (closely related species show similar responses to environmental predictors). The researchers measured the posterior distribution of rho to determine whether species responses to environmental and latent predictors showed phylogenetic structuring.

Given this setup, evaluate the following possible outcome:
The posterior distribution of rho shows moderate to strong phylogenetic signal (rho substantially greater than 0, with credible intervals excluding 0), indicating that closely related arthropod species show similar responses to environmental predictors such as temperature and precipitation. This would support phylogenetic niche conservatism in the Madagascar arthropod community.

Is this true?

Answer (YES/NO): YES